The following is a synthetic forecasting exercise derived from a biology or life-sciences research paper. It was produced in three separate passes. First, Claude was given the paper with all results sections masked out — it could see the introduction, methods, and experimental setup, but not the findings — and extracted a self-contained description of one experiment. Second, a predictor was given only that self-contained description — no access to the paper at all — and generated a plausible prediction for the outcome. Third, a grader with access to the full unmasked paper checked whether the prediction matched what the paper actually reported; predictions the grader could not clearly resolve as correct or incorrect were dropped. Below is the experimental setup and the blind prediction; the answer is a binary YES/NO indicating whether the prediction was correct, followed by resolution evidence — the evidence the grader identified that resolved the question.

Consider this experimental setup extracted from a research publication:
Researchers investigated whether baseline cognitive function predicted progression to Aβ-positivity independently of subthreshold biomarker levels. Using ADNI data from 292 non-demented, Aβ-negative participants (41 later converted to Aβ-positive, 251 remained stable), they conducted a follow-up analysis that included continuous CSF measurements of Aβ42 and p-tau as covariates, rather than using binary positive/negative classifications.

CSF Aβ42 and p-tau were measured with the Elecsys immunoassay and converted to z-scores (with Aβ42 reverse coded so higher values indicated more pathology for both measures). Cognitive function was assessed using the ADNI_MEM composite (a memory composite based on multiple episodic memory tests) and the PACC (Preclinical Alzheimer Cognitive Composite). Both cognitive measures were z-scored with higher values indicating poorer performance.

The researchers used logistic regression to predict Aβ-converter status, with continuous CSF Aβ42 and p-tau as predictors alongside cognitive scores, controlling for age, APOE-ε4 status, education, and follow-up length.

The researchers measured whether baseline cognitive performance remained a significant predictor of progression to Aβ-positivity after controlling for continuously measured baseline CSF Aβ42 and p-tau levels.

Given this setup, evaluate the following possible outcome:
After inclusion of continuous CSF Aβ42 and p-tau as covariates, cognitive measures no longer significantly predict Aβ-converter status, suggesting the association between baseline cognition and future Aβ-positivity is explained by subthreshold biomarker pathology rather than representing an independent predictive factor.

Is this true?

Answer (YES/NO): NO